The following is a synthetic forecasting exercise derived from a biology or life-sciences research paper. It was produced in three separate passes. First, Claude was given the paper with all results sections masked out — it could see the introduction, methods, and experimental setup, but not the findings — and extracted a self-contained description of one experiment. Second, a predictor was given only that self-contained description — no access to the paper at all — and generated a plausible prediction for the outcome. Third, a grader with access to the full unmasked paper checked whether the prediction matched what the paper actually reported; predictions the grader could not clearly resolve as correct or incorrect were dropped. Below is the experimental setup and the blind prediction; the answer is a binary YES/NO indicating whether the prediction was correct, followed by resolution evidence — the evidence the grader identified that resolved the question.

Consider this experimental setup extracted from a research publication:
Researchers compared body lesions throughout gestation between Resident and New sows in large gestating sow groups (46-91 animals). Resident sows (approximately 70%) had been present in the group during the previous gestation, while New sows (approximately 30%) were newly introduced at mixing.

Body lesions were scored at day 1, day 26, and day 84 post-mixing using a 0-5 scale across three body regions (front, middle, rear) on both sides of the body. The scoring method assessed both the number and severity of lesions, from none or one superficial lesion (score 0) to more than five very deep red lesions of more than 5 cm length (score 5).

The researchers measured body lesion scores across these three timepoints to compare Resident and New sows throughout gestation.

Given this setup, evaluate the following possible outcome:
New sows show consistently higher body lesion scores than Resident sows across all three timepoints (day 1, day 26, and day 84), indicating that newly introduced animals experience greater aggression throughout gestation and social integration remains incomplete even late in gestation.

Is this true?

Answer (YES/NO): YES